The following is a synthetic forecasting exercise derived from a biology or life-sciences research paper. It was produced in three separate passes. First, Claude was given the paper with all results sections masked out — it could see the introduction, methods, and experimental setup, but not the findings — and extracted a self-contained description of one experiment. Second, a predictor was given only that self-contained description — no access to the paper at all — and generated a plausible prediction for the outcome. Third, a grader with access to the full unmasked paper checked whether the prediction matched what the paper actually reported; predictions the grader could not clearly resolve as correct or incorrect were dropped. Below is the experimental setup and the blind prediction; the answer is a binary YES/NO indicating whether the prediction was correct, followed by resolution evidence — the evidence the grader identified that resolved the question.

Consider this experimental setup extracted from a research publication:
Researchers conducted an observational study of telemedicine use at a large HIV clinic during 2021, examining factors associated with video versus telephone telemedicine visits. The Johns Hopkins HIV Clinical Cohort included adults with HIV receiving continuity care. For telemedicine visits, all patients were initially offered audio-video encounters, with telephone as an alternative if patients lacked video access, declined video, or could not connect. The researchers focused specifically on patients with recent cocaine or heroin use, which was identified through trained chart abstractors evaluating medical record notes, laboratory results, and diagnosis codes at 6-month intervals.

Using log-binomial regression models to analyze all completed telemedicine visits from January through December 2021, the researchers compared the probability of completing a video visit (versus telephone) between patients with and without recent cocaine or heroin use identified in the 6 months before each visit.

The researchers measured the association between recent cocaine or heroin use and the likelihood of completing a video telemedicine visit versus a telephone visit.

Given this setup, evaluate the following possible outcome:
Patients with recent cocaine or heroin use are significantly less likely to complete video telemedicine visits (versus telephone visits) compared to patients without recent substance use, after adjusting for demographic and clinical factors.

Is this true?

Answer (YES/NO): NO